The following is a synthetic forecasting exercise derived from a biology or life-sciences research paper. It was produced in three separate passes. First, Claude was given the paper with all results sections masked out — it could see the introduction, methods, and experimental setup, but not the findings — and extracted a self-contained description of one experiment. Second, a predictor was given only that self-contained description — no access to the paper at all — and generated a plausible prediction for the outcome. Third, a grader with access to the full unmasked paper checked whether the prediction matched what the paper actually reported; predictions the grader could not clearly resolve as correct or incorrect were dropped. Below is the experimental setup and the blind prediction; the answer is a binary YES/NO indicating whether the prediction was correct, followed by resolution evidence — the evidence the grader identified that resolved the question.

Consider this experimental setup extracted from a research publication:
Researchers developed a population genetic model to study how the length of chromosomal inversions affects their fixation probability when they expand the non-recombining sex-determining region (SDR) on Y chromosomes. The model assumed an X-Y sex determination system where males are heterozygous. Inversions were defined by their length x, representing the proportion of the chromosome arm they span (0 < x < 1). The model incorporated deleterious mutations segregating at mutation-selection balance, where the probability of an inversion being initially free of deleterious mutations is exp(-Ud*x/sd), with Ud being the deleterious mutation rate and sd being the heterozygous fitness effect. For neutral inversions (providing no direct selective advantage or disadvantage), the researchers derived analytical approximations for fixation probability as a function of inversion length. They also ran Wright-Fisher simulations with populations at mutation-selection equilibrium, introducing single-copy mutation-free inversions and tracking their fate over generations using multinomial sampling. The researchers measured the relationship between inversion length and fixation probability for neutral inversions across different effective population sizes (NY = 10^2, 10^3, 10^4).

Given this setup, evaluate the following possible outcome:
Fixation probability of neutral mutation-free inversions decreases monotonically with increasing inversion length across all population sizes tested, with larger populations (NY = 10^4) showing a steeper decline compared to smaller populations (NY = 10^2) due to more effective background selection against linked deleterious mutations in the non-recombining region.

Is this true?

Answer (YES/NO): NO